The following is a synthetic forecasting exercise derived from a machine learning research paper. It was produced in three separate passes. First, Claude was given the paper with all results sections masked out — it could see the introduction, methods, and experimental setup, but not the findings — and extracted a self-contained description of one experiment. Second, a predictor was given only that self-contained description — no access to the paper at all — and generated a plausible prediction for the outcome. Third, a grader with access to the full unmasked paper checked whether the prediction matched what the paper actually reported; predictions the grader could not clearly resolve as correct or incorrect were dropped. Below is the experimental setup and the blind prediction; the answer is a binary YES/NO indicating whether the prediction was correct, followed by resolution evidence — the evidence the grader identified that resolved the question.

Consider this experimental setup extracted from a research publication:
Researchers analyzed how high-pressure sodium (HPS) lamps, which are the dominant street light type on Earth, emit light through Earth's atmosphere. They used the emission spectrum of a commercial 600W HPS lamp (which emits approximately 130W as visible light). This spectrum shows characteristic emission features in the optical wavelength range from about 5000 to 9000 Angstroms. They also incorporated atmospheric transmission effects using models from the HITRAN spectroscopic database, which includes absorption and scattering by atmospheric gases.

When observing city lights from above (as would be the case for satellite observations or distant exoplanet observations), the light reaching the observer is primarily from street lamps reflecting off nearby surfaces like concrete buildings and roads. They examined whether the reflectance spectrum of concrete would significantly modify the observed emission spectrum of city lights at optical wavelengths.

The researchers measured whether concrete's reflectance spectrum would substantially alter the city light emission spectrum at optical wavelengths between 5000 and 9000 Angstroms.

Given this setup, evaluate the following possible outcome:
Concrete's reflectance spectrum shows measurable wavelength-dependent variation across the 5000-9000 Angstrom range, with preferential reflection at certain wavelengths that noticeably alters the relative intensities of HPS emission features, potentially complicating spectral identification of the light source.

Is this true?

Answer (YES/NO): NO